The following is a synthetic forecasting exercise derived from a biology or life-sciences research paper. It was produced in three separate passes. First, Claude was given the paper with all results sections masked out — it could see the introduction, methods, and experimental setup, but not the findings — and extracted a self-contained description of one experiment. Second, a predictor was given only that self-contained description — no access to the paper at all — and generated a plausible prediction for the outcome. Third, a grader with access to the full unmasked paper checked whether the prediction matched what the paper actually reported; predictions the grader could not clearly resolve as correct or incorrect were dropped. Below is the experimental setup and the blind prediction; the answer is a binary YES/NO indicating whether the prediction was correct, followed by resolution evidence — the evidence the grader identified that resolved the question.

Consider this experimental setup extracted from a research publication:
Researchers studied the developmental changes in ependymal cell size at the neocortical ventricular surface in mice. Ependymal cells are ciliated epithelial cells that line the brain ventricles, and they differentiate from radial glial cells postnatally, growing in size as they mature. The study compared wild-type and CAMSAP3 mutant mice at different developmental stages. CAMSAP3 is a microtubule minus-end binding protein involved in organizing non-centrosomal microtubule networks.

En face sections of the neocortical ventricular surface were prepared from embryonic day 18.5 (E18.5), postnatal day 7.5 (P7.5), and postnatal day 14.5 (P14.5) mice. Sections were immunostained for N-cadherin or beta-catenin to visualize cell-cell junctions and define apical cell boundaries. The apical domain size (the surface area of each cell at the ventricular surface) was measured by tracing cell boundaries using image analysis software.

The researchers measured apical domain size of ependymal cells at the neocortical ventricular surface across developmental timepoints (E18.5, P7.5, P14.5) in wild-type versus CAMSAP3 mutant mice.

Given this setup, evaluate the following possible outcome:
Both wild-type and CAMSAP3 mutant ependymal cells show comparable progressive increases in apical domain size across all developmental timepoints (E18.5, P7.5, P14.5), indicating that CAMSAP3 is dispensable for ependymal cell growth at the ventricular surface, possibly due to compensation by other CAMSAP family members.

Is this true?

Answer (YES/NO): NO